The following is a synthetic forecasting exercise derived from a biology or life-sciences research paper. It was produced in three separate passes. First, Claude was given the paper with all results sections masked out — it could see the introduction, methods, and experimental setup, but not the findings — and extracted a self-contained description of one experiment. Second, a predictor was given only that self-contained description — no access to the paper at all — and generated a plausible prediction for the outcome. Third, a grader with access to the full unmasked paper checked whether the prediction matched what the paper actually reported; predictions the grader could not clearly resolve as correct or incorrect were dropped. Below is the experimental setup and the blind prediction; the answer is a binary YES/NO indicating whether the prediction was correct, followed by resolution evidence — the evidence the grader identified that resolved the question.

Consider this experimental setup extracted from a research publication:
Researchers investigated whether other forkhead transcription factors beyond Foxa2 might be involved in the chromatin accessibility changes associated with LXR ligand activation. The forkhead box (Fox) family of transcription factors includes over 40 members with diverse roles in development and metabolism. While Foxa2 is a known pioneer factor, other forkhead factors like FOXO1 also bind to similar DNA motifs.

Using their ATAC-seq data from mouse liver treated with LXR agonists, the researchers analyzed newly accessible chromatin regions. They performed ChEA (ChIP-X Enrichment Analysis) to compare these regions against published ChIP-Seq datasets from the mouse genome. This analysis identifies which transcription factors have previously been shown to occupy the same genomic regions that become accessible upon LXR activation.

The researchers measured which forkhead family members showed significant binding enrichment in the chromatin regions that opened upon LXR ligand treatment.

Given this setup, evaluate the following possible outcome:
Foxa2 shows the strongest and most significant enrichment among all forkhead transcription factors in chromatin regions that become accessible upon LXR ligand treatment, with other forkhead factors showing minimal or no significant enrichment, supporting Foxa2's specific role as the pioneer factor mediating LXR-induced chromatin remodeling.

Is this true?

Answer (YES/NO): NO